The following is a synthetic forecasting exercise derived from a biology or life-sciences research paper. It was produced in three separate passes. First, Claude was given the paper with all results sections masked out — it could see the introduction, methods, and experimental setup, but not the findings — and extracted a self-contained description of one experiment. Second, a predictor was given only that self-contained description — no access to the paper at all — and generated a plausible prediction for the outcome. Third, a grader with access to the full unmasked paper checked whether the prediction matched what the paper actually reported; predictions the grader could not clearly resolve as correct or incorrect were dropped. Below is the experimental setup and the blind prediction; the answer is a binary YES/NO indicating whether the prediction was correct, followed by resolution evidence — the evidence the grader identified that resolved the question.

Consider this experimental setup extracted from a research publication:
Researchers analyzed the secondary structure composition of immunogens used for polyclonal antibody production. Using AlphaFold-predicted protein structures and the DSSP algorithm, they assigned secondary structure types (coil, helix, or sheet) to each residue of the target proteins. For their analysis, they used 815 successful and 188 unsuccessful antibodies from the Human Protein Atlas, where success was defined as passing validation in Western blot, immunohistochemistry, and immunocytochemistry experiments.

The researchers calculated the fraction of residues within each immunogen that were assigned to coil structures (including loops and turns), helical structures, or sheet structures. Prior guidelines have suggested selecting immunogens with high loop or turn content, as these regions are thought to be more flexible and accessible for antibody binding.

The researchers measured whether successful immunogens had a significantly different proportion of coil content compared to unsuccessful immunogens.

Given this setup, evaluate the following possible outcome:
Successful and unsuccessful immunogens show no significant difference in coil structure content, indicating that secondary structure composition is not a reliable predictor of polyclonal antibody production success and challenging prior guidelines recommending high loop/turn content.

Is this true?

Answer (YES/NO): NO